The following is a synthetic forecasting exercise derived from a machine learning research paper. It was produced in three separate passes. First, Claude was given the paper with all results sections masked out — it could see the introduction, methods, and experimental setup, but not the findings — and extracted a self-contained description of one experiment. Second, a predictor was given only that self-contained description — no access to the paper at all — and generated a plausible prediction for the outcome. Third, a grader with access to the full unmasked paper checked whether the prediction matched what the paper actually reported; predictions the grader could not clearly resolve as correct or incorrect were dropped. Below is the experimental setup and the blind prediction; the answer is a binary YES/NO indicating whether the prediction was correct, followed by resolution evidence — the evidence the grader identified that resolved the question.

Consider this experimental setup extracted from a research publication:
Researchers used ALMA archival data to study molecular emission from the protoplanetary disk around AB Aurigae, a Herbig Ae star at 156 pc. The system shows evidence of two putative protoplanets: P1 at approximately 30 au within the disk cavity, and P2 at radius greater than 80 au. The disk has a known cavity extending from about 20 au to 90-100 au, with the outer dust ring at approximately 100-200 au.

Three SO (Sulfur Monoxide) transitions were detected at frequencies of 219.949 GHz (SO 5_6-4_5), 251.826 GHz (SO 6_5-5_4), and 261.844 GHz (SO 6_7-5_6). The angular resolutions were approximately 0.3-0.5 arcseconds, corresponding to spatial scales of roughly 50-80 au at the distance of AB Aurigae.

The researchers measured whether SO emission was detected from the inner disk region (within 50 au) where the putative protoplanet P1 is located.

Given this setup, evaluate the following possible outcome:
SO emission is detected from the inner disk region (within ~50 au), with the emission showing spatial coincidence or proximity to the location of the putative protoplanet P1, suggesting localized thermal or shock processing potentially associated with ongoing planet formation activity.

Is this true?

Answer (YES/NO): YES